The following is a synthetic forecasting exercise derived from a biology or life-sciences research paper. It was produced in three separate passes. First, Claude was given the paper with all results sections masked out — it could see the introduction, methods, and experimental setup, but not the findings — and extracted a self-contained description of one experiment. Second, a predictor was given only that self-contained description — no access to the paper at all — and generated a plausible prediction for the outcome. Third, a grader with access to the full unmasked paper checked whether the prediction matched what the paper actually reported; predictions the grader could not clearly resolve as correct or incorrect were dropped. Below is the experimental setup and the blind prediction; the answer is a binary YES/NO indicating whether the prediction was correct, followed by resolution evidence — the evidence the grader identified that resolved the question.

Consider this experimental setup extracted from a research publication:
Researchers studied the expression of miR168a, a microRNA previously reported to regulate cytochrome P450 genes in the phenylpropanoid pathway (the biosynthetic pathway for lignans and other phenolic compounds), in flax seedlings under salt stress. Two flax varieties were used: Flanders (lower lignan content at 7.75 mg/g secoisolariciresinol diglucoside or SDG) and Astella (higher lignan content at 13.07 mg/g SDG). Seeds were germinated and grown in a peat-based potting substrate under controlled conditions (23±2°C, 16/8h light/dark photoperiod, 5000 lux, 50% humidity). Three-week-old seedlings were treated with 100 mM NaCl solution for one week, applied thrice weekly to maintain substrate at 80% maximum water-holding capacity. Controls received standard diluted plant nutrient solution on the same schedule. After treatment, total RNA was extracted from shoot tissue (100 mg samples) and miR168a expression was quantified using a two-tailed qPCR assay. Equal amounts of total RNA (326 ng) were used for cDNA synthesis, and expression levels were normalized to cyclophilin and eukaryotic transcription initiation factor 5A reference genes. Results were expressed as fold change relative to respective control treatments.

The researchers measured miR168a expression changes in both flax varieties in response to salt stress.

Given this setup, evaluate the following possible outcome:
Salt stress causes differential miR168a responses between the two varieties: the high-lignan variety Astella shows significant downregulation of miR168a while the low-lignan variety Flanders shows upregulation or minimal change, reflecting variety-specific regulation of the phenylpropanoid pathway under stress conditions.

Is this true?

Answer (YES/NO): NO